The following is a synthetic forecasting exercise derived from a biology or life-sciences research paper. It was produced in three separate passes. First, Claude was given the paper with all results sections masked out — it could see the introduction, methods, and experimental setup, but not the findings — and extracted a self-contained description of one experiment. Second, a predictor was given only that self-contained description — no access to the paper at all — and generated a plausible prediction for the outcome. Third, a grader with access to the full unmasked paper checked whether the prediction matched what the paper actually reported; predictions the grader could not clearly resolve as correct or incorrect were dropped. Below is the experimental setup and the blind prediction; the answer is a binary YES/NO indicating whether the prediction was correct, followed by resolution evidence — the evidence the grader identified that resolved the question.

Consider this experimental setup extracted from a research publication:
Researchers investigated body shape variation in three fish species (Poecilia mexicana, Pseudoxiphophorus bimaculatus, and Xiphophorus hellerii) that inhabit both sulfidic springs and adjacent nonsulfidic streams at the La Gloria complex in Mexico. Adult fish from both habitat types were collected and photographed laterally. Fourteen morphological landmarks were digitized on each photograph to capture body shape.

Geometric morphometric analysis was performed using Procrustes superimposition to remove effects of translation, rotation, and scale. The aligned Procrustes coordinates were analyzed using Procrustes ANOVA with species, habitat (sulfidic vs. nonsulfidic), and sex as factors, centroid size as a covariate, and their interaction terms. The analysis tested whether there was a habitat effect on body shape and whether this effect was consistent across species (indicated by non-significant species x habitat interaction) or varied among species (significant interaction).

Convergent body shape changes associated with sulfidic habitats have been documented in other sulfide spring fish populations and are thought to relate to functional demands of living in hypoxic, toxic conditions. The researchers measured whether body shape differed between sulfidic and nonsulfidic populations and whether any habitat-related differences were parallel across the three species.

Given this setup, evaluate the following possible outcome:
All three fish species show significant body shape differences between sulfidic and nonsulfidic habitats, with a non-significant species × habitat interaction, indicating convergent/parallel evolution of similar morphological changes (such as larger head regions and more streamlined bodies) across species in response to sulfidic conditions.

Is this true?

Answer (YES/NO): NO